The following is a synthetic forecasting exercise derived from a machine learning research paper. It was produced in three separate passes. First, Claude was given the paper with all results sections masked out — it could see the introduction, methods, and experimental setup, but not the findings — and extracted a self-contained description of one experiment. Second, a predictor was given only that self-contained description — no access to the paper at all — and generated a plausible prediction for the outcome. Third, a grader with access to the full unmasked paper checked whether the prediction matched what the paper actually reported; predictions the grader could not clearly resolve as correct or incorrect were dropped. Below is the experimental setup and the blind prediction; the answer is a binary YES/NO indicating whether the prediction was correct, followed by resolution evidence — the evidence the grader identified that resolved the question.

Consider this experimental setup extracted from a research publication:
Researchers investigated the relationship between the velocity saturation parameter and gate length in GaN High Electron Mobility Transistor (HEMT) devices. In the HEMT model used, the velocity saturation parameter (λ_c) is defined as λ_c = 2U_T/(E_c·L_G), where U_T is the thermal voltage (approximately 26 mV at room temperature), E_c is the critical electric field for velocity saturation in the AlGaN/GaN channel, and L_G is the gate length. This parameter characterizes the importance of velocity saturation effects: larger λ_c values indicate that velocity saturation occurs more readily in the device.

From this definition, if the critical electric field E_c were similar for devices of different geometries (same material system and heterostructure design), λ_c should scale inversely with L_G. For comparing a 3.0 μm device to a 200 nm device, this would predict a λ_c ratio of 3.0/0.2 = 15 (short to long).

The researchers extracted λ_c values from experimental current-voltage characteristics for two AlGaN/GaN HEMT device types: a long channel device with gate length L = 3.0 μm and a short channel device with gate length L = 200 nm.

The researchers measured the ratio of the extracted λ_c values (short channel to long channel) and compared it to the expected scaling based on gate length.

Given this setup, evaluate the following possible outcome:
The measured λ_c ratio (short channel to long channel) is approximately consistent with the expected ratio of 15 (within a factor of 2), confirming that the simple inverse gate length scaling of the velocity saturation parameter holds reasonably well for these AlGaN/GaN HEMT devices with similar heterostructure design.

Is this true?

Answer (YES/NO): NO